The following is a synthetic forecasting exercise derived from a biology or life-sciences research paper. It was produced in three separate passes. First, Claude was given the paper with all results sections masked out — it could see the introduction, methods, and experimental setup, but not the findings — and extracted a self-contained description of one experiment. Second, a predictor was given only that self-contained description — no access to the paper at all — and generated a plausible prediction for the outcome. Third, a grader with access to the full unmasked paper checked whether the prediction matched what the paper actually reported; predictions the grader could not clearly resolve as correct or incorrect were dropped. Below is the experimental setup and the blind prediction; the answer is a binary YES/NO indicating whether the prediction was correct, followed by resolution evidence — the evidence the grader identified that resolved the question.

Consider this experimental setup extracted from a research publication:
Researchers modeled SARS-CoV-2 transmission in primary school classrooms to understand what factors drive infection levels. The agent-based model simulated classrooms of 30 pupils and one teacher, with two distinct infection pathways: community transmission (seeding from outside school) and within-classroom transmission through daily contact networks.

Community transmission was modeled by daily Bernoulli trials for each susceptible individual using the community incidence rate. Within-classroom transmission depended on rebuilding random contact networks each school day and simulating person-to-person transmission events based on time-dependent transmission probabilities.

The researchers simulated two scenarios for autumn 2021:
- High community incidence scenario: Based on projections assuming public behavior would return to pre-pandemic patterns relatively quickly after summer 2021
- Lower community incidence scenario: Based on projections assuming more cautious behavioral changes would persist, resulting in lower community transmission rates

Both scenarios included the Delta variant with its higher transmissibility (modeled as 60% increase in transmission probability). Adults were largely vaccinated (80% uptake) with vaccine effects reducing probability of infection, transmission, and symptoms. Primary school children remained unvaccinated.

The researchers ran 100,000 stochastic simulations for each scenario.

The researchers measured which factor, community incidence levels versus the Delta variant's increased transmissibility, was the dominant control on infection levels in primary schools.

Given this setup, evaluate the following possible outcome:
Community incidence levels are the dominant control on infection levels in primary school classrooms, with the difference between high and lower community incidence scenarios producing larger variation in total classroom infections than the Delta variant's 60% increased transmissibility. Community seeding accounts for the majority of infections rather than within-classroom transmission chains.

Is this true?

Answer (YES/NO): YES